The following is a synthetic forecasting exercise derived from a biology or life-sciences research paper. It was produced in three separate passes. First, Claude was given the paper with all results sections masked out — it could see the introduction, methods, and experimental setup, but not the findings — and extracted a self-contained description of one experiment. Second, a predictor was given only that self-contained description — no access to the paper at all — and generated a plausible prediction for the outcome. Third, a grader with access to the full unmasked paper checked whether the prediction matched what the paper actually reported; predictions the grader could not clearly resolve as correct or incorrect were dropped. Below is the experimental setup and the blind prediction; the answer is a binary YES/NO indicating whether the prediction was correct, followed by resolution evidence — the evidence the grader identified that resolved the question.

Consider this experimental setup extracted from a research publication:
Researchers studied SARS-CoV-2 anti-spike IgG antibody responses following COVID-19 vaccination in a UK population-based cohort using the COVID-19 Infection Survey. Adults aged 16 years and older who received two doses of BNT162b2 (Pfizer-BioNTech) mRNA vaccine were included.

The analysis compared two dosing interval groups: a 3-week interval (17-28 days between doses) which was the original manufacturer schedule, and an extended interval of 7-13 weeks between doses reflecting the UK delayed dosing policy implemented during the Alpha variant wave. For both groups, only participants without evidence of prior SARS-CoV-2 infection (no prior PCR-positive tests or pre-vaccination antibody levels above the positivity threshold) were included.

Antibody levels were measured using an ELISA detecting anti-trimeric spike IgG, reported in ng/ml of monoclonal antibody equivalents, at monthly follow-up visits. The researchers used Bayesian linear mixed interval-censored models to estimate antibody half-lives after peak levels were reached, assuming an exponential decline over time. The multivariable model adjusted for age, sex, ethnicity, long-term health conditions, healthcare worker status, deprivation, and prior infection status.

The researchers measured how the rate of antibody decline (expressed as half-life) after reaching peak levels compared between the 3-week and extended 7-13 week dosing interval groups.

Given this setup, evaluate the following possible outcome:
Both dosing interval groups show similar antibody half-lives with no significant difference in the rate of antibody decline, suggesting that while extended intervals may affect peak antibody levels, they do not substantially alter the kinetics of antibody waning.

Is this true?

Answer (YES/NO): NO